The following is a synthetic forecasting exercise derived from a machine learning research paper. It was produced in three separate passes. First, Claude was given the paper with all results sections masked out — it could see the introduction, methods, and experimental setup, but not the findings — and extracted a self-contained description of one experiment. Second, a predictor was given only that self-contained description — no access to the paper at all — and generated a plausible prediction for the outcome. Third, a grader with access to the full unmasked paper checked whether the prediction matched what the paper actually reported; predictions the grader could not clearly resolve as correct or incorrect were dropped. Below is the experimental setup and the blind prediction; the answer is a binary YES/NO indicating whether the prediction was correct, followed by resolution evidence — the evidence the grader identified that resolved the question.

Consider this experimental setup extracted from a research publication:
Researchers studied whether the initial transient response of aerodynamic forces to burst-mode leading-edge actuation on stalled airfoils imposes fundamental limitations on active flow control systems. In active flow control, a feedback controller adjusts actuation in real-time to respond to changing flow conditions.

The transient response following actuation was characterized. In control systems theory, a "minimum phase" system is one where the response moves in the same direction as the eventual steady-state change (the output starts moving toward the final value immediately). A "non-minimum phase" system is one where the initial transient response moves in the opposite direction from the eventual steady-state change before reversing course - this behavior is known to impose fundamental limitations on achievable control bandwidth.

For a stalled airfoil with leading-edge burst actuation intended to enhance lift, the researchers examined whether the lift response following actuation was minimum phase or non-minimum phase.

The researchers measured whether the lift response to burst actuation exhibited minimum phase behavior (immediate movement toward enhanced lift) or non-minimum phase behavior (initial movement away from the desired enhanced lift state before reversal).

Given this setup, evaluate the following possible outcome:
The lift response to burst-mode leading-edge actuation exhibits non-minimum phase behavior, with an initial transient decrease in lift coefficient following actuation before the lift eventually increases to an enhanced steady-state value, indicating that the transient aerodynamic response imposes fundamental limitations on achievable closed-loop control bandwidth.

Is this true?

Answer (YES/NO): YES